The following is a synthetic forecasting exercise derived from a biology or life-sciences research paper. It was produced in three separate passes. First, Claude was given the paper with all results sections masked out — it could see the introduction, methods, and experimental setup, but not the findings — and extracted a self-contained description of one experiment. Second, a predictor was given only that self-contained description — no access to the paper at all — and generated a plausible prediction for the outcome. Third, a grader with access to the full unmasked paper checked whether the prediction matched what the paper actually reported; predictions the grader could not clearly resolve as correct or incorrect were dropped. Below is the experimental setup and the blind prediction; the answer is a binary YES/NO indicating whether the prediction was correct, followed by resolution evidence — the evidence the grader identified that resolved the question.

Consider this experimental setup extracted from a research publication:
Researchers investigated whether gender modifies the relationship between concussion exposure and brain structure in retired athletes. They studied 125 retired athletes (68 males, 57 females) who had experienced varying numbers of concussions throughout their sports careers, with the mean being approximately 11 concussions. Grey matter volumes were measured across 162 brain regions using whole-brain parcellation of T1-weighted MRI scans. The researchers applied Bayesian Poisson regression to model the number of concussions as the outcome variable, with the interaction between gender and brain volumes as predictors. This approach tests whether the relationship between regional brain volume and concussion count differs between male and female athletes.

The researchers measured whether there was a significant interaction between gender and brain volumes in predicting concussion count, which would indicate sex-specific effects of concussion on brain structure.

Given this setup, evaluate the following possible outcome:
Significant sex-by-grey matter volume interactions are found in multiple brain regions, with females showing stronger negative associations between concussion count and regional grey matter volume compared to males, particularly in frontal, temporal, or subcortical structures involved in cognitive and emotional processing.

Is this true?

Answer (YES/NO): NO